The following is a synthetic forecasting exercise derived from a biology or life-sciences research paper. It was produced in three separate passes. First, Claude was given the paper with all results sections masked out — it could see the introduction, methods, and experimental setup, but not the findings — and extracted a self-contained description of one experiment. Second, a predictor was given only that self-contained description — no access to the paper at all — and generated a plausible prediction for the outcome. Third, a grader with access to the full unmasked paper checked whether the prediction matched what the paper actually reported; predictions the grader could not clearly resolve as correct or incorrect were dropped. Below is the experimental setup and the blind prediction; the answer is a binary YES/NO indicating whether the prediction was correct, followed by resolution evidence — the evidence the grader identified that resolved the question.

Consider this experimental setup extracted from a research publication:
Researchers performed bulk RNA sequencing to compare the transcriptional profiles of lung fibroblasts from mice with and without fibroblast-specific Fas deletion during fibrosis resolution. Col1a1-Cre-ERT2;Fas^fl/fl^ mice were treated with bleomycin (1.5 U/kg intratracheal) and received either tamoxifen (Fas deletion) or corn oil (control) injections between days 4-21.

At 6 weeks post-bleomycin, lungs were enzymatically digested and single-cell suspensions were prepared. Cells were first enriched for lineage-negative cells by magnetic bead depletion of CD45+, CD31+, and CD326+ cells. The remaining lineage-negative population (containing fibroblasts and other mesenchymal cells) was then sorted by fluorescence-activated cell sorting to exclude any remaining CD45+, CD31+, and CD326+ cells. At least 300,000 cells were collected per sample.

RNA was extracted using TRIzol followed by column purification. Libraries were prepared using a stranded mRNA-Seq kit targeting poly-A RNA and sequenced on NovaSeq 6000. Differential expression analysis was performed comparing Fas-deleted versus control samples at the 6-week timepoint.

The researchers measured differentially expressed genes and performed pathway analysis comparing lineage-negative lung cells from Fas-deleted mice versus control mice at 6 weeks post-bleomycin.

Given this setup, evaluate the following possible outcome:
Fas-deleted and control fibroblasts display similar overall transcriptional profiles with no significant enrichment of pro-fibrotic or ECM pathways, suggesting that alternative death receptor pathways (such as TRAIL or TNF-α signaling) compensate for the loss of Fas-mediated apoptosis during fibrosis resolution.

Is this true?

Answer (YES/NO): NO